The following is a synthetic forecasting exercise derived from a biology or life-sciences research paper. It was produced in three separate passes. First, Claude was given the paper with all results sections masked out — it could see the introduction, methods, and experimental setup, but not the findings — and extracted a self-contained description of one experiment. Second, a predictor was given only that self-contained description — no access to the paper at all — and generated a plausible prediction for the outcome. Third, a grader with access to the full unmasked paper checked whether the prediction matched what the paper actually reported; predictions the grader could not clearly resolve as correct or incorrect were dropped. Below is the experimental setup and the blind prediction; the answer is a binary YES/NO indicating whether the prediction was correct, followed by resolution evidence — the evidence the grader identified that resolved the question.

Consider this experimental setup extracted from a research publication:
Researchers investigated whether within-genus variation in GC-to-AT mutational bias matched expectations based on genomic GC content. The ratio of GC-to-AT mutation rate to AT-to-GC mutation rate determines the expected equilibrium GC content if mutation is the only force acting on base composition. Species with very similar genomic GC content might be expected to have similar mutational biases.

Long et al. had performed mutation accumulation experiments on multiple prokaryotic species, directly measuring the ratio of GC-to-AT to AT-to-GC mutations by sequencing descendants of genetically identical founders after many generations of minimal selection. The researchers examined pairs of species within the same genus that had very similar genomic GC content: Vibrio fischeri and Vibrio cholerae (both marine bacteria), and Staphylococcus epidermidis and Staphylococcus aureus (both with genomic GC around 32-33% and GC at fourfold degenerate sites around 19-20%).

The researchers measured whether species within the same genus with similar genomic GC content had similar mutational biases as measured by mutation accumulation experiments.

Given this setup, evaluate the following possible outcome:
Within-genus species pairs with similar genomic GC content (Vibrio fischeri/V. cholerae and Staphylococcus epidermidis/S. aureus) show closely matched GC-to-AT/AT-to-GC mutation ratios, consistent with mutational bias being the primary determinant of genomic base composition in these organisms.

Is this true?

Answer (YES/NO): NO